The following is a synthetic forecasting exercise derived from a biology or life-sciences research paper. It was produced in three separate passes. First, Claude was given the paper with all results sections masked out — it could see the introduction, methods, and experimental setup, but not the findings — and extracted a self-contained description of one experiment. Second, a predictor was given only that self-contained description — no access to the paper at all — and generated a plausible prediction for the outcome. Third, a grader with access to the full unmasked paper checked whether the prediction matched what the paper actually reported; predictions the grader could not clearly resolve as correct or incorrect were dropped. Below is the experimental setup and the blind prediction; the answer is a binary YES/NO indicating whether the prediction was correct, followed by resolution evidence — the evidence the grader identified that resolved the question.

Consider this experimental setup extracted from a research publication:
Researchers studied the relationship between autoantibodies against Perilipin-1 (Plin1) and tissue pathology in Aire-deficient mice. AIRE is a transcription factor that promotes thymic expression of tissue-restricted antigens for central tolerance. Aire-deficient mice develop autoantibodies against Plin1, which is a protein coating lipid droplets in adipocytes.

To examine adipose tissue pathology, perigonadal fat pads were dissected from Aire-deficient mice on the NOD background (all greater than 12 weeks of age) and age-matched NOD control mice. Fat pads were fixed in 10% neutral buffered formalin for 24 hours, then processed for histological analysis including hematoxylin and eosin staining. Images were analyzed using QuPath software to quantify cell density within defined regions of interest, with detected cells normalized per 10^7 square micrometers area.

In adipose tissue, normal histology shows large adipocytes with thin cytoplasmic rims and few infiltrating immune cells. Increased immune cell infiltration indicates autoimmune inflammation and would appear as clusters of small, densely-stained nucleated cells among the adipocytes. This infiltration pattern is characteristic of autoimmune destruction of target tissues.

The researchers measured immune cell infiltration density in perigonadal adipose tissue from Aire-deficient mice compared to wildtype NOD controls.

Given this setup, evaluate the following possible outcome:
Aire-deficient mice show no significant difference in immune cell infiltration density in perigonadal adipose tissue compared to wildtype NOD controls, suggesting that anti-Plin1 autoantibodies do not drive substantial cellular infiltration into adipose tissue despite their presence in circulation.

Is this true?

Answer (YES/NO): NO